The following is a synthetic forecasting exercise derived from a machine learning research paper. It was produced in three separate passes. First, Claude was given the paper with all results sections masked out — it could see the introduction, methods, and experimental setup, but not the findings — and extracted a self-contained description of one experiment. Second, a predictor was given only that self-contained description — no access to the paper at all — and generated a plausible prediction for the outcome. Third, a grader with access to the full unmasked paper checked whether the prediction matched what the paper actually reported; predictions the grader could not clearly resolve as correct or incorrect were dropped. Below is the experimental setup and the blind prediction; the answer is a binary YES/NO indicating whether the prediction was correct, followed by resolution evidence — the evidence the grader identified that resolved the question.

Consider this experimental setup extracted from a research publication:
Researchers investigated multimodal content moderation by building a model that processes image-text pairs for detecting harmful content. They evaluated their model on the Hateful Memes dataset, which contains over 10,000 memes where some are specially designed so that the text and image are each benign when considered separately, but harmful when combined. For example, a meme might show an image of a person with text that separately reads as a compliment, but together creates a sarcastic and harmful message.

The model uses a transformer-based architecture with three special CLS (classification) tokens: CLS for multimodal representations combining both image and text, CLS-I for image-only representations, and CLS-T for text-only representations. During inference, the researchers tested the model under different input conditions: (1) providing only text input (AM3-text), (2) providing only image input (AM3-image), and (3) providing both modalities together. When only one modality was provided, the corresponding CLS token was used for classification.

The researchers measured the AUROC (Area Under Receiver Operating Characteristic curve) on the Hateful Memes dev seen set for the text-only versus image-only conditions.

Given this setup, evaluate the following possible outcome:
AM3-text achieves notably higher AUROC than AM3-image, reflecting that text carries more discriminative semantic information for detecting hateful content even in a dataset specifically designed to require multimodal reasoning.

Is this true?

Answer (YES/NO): YES